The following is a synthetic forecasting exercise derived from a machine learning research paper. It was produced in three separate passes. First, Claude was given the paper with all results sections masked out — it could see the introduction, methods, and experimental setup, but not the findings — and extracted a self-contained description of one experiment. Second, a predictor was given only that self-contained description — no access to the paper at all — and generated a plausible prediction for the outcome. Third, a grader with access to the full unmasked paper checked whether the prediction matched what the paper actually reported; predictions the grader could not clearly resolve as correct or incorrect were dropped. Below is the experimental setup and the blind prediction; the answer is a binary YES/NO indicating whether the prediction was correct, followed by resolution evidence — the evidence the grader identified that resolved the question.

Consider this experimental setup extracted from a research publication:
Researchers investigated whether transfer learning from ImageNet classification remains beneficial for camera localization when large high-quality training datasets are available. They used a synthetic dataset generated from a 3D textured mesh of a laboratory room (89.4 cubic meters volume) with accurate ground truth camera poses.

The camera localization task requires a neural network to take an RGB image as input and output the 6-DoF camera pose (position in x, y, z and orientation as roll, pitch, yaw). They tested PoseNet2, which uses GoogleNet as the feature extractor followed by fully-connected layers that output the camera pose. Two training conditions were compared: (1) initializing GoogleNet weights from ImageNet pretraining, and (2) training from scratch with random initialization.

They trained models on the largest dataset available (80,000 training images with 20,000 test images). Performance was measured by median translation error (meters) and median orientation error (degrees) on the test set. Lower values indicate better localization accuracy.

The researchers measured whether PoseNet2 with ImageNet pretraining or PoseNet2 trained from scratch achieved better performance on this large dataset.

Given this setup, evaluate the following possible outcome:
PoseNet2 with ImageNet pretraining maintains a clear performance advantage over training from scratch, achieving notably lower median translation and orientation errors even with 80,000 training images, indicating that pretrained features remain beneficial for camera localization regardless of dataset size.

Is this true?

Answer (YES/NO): NO